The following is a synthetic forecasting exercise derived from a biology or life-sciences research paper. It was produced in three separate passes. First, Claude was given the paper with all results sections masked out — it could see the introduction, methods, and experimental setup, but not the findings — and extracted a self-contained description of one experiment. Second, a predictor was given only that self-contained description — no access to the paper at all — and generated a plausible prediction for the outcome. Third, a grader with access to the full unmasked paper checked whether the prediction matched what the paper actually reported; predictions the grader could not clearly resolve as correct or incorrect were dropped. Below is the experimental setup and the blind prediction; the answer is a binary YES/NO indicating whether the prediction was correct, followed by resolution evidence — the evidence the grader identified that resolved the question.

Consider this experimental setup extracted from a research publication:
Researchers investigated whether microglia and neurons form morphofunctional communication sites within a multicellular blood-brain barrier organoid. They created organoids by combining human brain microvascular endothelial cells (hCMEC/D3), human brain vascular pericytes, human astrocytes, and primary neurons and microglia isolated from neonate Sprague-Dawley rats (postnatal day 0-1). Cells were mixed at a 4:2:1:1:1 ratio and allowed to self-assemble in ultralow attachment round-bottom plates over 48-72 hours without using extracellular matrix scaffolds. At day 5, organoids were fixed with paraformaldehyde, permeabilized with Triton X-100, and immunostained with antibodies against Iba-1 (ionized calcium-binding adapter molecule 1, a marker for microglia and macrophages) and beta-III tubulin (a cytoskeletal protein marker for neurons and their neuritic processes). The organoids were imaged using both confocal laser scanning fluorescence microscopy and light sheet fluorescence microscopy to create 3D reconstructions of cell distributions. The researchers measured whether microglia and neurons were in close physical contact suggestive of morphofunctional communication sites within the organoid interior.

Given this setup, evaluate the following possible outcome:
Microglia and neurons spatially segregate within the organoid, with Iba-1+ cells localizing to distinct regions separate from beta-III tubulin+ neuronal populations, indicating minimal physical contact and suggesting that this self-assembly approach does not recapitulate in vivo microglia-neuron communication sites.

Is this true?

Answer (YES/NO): NO